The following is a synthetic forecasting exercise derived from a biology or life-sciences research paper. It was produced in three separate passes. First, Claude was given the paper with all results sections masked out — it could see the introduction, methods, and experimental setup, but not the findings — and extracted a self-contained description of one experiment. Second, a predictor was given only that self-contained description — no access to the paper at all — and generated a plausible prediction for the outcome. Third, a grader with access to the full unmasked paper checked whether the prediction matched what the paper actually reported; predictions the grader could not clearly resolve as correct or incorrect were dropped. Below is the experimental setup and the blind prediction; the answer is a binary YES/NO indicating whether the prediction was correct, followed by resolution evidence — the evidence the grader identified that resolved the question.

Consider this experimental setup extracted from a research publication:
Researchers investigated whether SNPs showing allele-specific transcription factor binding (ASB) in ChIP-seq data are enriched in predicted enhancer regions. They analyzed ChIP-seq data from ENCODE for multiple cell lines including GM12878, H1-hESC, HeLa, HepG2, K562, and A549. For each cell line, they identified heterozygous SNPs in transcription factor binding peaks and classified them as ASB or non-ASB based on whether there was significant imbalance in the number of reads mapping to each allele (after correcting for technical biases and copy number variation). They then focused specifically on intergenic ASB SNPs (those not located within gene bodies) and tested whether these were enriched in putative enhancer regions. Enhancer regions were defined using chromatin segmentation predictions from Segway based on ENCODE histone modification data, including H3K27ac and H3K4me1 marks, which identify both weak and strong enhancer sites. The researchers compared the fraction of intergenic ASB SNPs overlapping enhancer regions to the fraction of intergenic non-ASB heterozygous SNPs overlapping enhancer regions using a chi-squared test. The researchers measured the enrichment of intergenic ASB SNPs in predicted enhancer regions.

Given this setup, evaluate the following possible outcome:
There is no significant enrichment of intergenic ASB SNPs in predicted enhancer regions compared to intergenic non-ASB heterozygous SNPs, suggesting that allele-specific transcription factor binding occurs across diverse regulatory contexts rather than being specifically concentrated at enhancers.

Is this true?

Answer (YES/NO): YES